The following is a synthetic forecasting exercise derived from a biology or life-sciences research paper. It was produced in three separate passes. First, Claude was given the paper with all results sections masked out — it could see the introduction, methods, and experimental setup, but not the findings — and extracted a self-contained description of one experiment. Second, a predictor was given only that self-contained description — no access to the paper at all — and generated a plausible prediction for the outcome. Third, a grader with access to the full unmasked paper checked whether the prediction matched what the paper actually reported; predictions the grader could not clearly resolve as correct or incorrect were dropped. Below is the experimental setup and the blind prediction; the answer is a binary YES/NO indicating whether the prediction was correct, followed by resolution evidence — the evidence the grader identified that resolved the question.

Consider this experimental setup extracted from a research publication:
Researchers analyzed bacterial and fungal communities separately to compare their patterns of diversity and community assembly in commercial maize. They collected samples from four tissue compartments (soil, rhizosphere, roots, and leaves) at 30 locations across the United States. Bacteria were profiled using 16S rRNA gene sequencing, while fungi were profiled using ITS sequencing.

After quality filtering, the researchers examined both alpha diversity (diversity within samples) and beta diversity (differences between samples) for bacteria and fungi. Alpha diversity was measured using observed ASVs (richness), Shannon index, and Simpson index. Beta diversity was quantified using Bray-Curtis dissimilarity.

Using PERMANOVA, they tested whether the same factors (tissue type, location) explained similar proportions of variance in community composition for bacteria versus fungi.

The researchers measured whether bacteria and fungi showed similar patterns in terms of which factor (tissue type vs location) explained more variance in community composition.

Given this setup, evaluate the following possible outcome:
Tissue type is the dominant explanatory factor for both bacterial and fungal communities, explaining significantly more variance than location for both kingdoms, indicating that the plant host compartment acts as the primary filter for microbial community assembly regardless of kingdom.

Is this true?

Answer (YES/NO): YES